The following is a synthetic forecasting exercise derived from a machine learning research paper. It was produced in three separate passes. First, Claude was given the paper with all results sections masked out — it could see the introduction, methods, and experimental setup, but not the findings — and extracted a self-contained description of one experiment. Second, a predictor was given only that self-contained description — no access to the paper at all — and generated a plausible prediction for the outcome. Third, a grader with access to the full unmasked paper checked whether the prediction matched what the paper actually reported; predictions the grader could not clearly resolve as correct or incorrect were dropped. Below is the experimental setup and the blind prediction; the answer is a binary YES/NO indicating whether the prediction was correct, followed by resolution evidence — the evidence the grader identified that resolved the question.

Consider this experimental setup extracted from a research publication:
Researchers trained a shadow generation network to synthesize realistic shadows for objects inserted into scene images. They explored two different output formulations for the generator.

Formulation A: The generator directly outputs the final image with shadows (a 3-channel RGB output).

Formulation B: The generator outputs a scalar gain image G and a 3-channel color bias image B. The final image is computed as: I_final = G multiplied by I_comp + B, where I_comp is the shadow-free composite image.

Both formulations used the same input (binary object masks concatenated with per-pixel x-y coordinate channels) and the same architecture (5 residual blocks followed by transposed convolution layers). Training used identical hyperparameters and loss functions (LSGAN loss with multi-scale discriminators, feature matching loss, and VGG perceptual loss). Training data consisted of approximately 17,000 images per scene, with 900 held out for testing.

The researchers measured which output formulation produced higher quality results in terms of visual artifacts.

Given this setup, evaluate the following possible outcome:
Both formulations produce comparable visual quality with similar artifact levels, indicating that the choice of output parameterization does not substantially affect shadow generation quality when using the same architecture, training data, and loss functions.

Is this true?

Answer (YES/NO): NO